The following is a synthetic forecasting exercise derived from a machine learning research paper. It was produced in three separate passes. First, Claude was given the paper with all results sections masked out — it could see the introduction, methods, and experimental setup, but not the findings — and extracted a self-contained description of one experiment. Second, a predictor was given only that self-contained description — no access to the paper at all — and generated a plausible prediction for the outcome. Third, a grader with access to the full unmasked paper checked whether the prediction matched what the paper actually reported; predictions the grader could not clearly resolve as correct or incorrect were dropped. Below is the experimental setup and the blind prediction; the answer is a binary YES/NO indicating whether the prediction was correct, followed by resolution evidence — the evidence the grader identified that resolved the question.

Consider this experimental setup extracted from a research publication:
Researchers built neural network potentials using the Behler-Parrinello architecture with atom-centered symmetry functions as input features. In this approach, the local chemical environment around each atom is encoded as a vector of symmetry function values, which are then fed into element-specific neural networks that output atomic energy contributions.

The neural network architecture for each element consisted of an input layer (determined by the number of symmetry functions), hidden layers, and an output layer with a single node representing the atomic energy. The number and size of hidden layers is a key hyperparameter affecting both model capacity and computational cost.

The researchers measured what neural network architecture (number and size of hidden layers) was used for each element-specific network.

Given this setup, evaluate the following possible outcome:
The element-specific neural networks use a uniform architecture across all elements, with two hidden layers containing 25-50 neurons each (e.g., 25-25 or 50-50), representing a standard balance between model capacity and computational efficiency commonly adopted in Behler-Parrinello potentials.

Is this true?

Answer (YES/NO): NO